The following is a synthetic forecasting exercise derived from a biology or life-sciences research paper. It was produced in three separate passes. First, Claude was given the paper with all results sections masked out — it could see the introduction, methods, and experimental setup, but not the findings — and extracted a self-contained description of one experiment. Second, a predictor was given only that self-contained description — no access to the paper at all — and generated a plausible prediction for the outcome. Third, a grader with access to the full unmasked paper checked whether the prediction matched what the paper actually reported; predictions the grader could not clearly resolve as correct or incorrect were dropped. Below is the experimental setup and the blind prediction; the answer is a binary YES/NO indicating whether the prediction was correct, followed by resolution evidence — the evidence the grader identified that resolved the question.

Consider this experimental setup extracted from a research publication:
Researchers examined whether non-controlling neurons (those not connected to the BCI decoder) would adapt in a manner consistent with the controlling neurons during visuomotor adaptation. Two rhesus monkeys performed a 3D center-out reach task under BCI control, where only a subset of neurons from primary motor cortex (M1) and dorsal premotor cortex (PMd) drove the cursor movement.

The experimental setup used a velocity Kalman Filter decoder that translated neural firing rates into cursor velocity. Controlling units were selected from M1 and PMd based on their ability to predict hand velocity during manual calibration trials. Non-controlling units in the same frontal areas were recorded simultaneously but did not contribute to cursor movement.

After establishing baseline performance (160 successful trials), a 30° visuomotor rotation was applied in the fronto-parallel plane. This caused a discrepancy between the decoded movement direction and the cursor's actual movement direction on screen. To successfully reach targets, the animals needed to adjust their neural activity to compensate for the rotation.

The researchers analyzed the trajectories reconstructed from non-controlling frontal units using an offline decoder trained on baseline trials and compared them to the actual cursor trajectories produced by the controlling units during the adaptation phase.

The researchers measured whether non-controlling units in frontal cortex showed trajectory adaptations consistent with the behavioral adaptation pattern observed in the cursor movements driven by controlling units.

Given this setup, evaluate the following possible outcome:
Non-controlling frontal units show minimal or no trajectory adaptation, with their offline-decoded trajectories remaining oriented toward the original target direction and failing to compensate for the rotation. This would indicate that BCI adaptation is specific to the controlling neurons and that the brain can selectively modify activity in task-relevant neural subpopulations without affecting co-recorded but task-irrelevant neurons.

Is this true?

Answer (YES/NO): NO